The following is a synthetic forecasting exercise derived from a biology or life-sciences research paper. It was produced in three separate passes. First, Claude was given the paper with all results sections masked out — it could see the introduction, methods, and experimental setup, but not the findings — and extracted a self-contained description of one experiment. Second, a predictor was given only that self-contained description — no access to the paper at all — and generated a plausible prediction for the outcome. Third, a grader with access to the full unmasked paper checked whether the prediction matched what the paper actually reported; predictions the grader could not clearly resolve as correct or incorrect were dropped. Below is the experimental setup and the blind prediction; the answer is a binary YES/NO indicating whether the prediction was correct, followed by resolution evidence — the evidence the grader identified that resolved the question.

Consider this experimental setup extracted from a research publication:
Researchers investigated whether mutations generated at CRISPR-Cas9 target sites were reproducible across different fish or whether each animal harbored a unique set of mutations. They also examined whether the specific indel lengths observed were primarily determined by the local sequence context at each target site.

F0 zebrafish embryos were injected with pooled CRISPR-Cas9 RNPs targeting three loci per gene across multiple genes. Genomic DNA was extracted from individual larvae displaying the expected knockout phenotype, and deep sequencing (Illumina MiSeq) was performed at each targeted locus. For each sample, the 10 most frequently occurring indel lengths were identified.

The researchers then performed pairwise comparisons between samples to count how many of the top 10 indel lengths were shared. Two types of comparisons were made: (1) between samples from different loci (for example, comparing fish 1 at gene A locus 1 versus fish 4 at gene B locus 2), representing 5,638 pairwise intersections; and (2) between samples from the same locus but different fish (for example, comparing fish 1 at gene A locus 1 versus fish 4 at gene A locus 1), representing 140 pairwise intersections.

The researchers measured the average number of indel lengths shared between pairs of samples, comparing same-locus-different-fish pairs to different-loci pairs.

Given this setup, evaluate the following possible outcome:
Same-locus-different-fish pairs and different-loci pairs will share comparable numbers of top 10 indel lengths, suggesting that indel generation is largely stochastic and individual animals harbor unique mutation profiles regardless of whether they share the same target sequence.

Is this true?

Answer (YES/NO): NO